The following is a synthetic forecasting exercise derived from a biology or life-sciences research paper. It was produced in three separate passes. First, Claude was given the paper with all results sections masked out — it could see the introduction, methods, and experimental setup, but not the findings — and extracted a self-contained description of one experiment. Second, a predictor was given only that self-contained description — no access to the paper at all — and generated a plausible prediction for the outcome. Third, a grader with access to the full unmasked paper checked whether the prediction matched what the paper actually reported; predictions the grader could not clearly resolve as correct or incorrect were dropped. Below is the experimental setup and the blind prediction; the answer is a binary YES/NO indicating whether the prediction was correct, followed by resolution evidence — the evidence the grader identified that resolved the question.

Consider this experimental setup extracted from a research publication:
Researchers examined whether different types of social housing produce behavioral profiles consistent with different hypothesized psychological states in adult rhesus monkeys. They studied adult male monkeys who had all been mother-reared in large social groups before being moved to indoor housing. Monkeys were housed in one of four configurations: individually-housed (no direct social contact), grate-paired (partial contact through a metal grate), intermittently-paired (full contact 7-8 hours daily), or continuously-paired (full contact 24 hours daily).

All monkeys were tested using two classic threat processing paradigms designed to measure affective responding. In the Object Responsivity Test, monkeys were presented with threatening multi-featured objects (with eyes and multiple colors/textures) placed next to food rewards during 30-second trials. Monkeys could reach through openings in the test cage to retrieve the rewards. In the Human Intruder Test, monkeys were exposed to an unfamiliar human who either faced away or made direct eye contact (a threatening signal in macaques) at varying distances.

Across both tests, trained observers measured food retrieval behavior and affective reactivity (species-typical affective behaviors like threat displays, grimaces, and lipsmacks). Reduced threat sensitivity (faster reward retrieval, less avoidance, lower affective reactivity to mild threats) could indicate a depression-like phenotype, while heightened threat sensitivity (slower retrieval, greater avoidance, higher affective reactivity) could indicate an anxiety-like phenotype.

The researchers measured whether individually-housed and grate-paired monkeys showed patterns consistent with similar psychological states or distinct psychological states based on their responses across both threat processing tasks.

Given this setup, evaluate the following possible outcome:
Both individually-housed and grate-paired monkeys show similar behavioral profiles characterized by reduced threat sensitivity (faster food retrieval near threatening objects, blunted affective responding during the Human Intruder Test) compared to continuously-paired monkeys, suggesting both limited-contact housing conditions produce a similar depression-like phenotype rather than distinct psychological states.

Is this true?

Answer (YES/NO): NO